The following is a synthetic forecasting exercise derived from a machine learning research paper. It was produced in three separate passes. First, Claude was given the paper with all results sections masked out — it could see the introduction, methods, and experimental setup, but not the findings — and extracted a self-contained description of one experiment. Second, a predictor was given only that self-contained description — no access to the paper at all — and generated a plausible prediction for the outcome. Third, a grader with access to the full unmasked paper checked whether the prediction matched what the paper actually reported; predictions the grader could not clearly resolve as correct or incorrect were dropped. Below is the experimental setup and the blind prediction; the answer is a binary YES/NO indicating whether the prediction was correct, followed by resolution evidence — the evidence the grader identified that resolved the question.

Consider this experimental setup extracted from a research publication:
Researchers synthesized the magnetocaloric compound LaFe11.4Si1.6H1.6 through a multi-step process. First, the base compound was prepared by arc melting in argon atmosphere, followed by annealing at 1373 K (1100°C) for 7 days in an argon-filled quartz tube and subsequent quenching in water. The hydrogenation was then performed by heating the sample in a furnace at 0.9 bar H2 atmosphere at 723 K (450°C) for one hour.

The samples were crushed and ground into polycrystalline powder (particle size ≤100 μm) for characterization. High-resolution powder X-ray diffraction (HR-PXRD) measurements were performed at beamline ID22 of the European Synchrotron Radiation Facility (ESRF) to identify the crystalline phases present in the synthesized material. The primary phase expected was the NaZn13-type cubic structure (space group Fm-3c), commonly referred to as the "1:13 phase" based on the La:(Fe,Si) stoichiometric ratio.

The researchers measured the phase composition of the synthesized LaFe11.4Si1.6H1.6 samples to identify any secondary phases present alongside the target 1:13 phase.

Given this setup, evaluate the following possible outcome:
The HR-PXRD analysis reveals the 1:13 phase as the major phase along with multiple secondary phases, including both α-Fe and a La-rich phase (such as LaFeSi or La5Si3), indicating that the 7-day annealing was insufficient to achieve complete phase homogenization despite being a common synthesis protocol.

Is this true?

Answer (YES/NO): NO